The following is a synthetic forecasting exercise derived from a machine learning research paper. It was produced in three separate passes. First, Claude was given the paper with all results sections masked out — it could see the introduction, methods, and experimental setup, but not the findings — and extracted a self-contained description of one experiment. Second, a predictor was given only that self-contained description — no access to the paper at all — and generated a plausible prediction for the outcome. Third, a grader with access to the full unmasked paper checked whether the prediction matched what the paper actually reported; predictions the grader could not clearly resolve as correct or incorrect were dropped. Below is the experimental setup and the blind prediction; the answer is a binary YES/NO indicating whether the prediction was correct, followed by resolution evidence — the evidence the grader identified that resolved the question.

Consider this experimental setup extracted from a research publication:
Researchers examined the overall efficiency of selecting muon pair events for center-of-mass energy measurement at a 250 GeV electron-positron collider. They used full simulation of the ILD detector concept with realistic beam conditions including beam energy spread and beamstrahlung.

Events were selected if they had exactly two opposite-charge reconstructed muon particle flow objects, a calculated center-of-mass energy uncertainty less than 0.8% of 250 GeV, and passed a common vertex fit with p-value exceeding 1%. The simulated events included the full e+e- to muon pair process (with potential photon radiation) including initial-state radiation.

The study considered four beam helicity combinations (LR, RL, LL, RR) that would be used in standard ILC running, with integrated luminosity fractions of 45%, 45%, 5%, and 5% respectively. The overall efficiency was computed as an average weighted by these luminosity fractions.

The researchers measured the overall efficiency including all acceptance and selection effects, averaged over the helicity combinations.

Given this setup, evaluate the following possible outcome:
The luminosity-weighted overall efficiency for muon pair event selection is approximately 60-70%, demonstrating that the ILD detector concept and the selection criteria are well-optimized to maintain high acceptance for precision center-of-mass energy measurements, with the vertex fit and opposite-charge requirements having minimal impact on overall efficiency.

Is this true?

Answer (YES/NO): YES